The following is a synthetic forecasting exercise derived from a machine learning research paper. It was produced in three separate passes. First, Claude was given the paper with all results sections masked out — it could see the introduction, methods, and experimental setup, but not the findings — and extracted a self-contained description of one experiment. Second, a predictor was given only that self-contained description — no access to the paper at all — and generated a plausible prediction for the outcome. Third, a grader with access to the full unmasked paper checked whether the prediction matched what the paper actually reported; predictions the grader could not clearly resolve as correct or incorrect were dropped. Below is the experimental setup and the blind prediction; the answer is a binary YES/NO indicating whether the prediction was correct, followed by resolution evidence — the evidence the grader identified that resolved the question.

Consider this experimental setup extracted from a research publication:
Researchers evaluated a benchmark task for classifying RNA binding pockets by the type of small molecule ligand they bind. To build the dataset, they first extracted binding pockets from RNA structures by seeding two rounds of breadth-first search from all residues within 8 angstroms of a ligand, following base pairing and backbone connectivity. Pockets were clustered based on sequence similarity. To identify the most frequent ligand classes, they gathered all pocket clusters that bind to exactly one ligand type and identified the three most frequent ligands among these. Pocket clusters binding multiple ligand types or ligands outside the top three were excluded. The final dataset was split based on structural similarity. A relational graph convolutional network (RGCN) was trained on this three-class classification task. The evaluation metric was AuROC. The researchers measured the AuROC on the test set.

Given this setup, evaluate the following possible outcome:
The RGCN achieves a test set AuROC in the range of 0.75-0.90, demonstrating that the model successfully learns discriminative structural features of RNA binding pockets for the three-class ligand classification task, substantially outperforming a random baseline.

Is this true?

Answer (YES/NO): NO